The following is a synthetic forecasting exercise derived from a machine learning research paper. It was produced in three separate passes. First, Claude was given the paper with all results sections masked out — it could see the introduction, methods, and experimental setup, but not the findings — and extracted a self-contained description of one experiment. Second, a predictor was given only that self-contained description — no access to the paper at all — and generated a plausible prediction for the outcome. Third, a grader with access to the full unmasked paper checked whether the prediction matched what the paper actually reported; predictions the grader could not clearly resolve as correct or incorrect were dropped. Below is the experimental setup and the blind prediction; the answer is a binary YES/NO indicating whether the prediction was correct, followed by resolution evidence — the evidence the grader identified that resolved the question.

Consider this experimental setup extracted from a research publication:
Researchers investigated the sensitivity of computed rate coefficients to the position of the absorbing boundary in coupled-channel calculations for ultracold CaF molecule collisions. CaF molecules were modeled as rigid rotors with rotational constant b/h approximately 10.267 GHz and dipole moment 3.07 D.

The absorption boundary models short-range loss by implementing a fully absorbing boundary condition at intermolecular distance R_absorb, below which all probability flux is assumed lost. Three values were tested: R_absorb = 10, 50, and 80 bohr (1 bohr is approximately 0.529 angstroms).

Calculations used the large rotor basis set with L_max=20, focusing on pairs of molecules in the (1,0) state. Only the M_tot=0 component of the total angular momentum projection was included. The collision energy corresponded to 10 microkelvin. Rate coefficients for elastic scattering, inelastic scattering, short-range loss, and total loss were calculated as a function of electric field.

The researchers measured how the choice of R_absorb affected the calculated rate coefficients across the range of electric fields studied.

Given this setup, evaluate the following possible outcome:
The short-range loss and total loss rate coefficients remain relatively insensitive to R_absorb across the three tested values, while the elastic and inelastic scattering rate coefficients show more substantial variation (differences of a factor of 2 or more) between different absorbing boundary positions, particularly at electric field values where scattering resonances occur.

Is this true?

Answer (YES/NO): NO